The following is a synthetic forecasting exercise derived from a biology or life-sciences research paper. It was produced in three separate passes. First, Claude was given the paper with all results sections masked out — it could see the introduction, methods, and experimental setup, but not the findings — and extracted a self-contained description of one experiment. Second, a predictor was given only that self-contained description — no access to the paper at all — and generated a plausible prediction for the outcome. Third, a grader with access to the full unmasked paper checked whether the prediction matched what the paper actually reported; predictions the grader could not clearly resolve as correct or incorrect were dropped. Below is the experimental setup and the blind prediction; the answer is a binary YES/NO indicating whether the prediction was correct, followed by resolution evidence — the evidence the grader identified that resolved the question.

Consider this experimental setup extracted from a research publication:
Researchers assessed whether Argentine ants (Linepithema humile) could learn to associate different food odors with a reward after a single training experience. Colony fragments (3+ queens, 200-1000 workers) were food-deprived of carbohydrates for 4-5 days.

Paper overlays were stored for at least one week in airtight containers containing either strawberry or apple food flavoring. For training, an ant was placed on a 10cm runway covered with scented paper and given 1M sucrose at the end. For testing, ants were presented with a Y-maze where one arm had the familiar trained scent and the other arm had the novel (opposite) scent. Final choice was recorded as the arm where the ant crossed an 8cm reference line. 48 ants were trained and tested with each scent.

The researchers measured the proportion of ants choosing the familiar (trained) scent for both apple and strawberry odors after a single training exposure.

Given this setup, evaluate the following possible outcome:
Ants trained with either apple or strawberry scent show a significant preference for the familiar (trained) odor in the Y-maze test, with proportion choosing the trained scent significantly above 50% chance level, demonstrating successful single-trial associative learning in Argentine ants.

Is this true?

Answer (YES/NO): YES